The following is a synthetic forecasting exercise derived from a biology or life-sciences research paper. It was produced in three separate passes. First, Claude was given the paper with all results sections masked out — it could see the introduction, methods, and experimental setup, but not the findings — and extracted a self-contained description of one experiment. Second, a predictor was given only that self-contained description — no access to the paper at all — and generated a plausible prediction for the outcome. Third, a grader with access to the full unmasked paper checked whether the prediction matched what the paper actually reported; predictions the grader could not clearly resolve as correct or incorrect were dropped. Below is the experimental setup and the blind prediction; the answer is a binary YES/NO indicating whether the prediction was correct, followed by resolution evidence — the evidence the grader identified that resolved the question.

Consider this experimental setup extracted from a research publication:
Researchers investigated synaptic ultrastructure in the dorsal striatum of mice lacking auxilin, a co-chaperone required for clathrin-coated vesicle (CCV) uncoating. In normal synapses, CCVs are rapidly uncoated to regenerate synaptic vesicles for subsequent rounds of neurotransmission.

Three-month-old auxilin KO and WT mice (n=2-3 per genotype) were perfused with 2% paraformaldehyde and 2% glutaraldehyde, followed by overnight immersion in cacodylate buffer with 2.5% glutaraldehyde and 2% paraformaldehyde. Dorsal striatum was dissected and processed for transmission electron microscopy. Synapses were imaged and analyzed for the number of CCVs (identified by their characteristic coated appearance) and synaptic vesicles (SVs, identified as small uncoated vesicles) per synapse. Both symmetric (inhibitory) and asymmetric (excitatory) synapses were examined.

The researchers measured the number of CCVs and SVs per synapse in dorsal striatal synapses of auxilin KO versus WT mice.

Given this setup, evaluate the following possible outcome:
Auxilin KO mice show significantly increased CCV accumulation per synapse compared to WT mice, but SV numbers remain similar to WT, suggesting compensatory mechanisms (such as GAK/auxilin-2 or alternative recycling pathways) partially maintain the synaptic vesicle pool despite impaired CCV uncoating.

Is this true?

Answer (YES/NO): NO